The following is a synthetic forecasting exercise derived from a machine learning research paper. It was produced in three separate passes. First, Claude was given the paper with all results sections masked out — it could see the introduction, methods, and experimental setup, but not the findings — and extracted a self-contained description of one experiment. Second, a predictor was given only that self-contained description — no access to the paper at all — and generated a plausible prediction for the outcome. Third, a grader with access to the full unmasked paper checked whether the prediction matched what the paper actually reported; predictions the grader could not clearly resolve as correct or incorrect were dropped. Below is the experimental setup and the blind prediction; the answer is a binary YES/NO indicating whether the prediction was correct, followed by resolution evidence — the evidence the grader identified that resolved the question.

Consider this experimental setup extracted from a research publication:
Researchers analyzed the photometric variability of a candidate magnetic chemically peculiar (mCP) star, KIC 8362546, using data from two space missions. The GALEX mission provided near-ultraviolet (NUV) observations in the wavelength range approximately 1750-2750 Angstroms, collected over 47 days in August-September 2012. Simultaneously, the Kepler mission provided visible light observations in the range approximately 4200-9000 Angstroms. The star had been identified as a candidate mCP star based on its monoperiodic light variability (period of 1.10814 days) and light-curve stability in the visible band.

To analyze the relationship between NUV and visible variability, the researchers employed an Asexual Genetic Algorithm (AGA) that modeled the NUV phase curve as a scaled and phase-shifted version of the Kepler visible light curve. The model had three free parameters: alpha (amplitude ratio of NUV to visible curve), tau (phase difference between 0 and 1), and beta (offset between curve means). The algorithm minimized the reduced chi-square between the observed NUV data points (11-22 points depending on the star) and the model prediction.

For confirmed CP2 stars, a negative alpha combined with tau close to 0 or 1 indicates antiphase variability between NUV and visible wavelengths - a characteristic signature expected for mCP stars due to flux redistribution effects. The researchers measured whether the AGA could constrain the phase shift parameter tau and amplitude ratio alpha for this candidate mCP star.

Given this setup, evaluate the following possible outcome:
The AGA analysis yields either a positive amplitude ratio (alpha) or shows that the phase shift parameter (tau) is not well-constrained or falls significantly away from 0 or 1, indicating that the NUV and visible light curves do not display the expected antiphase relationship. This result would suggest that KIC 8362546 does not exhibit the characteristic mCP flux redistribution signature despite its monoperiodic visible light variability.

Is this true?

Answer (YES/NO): YES